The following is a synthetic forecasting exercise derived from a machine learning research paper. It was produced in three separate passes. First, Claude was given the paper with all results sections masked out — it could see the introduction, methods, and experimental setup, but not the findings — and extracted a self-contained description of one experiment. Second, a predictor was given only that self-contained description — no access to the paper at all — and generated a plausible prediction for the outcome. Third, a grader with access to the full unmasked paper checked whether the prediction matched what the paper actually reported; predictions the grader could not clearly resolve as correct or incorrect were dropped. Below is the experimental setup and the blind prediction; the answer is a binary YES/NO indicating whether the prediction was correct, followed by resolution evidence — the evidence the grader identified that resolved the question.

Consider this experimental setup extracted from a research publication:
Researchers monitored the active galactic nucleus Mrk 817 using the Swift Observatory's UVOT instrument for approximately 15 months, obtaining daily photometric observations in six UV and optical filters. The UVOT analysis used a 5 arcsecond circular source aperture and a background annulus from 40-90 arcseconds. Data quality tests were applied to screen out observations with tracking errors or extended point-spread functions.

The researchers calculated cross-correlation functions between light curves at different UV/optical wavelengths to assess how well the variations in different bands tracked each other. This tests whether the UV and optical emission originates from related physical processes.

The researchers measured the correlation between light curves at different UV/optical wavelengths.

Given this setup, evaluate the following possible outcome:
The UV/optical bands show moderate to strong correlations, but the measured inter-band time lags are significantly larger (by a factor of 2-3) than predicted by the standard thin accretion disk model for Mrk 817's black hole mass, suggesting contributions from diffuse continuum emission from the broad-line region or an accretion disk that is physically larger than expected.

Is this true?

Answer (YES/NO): NO